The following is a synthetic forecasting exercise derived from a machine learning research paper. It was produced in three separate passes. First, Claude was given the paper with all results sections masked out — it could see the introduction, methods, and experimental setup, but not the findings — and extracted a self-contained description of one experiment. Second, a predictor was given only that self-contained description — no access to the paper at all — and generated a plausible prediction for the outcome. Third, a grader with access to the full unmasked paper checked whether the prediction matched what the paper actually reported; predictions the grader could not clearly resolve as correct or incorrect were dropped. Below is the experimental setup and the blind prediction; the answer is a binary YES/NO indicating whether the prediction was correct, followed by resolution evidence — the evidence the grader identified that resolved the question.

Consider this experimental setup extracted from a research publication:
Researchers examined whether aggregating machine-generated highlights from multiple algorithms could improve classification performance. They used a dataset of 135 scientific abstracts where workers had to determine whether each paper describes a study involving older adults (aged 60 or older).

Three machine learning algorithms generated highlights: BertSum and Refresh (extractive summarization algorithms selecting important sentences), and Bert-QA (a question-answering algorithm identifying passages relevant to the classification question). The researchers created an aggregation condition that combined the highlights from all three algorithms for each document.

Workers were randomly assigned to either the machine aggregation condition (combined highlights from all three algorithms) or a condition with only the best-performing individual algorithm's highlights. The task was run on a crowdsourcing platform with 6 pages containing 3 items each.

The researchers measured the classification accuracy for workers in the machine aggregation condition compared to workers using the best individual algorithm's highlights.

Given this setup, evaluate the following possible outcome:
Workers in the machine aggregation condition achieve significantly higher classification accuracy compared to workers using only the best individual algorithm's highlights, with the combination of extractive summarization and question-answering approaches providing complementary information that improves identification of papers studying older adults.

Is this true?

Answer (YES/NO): NO